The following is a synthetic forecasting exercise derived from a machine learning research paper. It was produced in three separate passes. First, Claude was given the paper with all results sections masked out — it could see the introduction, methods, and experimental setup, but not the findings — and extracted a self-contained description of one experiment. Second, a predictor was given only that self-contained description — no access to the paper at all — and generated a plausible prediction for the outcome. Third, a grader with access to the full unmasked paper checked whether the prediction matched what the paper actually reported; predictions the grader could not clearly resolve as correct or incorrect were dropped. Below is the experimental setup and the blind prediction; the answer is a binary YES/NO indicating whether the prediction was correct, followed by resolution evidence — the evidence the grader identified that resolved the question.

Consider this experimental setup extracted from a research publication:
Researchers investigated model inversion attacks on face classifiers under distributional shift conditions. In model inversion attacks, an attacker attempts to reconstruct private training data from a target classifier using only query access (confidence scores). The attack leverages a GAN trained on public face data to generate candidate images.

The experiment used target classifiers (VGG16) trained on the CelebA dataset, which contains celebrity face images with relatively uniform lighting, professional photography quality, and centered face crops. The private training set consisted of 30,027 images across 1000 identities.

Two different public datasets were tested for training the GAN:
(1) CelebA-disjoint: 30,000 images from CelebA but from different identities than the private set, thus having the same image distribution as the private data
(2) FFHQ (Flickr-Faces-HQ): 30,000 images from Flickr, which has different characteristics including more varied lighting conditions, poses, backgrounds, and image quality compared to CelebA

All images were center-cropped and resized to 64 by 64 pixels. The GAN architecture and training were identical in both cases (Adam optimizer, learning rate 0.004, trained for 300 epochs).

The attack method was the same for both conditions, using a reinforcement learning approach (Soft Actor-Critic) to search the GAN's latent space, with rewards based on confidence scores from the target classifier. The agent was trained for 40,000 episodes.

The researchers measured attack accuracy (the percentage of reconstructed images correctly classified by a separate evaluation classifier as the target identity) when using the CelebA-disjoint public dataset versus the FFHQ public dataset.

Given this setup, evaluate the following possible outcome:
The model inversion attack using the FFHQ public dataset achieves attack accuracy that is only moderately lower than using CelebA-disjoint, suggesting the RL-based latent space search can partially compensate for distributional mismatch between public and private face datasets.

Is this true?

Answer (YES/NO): NO